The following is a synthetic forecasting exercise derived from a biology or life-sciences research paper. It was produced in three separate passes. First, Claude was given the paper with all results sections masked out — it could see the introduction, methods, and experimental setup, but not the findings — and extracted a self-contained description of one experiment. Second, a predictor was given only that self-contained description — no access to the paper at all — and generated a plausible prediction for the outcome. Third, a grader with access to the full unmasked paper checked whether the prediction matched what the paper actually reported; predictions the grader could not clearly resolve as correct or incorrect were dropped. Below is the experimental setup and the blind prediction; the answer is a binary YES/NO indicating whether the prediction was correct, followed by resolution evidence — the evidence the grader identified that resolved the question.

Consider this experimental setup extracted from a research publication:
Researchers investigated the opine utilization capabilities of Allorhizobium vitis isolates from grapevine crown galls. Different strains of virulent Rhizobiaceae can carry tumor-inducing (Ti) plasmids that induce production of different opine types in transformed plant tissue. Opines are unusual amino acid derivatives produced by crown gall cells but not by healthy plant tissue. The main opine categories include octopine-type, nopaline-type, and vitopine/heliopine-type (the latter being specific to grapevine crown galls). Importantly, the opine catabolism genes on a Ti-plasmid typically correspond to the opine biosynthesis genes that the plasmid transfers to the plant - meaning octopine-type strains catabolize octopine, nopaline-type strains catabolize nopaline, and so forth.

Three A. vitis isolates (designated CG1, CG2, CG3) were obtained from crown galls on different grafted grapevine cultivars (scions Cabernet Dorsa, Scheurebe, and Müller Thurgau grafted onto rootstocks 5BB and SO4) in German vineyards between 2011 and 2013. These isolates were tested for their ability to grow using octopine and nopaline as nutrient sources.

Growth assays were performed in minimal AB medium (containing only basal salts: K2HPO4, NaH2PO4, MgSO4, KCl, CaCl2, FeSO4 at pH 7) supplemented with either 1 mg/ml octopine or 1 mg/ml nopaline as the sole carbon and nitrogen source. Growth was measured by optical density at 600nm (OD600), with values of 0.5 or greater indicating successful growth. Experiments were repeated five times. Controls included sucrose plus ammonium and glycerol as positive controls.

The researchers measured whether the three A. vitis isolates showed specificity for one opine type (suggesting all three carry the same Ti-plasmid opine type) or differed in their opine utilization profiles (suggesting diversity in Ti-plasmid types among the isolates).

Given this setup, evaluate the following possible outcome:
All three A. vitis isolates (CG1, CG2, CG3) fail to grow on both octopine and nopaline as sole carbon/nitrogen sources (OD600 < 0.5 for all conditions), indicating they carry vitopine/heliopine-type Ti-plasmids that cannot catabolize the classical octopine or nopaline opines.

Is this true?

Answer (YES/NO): NO